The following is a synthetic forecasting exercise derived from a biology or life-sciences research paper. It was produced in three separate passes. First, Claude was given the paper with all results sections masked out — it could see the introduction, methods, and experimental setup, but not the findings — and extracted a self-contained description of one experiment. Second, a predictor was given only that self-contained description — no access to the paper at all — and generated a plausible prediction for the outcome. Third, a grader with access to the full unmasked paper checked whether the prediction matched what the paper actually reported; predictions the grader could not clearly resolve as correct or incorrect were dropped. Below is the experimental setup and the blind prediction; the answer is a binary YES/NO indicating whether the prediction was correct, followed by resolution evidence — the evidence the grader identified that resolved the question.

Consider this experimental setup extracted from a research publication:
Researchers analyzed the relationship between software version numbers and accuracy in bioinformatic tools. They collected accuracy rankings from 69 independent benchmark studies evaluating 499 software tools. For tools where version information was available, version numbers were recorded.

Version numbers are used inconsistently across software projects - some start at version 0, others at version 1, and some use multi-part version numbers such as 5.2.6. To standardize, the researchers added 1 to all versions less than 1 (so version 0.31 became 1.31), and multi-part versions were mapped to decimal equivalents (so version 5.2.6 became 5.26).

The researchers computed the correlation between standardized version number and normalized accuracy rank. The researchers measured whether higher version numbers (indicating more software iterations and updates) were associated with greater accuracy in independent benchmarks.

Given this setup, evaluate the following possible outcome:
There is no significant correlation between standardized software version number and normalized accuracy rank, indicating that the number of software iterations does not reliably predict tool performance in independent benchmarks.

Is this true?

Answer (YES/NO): NO